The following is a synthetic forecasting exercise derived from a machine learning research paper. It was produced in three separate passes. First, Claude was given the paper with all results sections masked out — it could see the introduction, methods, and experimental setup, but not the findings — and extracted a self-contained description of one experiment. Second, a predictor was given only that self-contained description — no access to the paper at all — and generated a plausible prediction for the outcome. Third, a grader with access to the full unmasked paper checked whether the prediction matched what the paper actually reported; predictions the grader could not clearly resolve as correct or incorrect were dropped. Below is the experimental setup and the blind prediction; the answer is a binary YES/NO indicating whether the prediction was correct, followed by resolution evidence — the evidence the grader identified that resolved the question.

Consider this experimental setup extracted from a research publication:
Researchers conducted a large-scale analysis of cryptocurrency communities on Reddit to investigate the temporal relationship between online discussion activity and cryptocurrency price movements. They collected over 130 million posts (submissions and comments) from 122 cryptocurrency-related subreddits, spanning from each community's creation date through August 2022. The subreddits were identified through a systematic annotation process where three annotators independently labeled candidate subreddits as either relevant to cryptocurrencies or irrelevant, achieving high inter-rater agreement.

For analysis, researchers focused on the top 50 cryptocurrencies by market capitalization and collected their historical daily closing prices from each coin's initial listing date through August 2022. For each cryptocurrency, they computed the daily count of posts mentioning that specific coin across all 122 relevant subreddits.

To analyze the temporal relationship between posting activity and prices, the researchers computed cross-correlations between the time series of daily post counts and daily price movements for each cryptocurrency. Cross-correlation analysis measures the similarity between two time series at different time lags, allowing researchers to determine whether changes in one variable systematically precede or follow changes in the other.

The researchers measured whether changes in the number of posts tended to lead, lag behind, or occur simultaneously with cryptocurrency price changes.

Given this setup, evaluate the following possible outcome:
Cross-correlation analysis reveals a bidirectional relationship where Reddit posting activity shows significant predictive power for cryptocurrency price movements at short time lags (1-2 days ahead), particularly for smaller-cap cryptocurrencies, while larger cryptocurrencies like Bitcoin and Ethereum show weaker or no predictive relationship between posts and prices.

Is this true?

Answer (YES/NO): NO